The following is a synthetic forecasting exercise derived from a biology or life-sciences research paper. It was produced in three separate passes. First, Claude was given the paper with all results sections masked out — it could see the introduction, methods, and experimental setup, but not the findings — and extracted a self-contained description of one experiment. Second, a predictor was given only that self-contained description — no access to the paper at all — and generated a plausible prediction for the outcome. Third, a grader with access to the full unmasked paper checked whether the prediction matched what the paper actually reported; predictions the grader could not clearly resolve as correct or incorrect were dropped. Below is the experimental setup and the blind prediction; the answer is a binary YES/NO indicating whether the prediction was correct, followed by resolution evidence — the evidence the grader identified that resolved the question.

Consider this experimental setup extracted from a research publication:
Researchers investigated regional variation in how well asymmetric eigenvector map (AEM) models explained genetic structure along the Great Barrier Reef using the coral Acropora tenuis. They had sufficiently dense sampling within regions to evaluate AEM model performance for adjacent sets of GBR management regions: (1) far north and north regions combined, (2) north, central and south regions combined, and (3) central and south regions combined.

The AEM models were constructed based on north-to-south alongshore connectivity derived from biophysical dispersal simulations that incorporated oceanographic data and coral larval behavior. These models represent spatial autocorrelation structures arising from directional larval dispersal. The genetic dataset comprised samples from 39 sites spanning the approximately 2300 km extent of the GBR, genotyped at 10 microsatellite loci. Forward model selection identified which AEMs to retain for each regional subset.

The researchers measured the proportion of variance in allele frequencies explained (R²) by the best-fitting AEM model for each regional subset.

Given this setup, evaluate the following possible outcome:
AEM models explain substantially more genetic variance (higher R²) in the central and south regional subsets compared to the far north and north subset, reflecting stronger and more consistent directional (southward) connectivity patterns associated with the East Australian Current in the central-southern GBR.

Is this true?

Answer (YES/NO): YES